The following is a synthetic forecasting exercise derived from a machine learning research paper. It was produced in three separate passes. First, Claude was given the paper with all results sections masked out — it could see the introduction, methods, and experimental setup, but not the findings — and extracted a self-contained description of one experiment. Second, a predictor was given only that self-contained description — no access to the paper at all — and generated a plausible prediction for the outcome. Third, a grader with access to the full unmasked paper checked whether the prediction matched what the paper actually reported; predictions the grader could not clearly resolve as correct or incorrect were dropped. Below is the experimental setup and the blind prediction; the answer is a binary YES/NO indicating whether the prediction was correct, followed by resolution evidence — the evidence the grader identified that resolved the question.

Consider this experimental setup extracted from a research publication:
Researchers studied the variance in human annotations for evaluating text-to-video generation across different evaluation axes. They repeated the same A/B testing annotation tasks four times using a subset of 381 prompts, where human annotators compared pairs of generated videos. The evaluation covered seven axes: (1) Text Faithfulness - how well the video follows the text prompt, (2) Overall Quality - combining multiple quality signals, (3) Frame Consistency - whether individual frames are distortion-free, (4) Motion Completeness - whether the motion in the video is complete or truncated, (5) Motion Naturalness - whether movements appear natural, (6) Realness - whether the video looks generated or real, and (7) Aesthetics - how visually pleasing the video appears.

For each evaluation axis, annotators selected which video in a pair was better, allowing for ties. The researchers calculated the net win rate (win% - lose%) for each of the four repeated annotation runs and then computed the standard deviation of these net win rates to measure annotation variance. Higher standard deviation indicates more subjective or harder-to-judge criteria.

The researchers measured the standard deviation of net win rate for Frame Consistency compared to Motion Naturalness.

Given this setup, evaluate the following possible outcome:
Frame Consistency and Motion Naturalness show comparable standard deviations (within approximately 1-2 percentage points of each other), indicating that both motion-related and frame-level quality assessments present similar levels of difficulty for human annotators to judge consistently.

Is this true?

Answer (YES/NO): NO